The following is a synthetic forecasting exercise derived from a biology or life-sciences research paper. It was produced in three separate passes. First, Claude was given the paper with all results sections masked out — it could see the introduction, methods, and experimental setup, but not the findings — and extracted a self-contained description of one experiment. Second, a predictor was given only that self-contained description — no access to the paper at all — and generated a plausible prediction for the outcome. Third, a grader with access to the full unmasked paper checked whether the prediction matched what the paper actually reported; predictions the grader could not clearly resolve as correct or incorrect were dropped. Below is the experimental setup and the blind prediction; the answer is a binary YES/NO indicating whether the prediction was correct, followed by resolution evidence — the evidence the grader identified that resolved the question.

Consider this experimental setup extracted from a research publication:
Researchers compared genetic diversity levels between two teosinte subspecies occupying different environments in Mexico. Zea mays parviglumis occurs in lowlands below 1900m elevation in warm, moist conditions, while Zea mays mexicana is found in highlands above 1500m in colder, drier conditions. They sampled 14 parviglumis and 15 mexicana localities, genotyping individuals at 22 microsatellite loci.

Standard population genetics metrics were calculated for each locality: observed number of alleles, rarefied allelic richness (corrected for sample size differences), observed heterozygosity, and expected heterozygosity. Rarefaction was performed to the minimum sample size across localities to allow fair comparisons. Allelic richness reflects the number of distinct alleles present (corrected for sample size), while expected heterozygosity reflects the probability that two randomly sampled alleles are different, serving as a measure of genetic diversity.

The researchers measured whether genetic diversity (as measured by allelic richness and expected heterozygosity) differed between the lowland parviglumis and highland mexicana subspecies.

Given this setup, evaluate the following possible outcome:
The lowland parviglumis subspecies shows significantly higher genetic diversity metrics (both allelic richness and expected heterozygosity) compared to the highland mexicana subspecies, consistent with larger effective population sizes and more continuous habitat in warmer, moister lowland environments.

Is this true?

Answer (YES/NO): NO